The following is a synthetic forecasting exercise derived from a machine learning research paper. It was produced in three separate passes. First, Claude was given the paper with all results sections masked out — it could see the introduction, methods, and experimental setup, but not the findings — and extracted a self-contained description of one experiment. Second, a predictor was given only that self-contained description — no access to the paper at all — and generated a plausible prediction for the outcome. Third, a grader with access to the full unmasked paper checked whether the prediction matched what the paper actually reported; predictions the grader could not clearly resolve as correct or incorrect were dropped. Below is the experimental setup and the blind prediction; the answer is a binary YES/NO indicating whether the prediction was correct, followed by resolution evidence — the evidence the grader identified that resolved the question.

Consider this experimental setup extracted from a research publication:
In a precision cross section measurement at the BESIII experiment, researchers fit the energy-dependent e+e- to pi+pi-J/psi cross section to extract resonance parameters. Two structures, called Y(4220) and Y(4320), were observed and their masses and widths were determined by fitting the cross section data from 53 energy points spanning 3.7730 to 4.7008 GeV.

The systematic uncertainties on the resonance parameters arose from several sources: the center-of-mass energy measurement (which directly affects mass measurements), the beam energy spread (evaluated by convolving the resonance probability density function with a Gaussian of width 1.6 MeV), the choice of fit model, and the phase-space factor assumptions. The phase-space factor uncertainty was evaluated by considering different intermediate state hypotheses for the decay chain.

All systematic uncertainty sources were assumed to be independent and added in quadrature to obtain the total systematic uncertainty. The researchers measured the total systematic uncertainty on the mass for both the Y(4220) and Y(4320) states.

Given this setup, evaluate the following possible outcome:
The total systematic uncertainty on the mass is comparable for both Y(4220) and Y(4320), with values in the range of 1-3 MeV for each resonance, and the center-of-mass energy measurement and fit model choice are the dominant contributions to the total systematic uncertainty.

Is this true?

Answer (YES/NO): NO